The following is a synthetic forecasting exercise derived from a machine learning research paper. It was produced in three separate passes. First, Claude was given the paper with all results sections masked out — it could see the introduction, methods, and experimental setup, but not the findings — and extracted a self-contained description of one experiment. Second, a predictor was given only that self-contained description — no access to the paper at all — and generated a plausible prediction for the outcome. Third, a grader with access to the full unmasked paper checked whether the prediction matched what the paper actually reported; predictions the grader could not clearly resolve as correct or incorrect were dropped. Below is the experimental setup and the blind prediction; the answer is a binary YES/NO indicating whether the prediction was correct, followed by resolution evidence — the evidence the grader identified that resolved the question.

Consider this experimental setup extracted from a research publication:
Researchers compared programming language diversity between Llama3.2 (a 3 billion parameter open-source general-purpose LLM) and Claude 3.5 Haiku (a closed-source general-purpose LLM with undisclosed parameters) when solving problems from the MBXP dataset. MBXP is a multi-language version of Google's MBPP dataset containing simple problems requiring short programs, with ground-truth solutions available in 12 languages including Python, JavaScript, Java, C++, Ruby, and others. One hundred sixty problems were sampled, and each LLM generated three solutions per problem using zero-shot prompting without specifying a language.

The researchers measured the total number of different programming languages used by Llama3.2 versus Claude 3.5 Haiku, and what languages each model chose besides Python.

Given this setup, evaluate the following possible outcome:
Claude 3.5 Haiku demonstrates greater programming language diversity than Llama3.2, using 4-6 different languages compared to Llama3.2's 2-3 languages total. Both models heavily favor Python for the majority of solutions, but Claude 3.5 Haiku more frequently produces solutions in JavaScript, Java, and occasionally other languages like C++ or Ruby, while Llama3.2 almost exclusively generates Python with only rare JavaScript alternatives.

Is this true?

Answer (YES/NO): NO